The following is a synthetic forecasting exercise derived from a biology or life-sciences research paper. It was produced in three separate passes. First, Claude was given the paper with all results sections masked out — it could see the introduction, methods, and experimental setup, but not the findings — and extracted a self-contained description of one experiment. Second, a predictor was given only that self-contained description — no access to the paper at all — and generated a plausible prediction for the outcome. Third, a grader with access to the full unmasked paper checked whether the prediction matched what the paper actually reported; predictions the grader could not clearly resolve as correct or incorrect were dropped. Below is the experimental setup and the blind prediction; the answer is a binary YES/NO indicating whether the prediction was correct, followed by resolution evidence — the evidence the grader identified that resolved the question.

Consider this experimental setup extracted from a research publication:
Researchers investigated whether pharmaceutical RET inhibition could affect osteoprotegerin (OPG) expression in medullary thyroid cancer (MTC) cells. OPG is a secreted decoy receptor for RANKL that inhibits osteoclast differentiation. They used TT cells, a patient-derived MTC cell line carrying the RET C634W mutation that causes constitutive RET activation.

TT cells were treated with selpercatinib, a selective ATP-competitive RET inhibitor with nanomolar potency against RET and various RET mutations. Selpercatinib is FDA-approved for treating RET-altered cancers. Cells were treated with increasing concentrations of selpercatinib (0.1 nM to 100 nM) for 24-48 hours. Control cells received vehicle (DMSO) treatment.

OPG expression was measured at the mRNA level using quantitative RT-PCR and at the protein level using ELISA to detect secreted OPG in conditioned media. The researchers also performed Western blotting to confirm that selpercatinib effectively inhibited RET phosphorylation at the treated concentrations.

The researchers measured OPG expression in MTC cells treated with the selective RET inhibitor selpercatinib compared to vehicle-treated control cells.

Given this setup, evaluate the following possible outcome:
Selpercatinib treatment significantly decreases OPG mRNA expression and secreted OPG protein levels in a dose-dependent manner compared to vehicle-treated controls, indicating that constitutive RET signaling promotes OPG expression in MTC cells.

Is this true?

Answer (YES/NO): NO